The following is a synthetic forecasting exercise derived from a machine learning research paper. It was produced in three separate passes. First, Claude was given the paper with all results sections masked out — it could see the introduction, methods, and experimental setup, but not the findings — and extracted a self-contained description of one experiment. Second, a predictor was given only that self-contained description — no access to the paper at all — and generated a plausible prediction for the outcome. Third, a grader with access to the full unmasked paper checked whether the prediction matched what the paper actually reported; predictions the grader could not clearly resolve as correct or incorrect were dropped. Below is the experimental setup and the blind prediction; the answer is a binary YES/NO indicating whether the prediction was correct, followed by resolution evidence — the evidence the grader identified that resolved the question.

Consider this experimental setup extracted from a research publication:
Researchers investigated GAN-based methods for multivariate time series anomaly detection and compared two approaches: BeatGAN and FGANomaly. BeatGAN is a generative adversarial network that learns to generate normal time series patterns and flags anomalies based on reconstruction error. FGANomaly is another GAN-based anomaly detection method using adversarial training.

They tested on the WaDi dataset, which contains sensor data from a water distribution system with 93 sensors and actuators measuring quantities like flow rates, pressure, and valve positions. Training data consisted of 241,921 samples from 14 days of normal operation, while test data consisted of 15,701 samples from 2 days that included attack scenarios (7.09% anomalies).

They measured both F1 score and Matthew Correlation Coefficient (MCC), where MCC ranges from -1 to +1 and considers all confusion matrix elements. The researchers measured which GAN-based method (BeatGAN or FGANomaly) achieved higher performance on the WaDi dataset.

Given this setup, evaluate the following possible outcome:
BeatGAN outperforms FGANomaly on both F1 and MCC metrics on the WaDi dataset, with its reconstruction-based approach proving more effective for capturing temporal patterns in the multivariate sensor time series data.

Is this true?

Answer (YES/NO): NO